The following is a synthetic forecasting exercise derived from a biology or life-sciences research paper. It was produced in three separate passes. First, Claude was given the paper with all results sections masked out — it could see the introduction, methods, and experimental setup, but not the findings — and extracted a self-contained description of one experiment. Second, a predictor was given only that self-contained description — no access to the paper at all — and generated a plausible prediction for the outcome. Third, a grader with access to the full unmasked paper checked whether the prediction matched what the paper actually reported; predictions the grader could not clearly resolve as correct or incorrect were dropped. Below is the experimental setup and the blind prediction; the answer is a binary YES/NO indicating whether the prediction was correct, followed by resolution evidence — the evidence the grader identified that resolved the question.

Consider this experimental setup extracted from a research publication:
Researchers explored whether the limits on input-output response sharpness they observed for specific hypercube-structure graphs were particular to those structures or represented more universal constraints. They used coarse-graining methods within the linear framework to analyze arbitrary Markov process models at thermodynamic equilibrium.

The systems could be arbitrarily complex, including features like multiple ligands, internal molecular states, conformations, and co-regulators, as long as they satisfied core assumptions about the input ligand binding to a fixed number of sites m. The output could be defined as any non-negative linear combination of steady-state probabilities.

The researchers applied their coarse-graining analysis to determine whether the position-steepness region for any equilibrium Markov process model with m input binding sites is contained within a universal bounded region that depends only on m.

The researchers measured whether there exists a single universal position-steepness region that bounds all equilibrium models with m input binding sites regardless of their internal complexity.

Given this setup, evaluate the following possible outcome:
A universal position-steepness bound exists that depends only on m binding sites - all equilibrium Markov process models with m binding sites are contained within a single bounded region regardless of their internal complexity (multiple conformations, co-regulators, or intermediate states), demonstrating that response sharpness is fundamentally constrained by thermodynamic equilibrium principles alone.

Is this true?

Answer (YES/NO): YES